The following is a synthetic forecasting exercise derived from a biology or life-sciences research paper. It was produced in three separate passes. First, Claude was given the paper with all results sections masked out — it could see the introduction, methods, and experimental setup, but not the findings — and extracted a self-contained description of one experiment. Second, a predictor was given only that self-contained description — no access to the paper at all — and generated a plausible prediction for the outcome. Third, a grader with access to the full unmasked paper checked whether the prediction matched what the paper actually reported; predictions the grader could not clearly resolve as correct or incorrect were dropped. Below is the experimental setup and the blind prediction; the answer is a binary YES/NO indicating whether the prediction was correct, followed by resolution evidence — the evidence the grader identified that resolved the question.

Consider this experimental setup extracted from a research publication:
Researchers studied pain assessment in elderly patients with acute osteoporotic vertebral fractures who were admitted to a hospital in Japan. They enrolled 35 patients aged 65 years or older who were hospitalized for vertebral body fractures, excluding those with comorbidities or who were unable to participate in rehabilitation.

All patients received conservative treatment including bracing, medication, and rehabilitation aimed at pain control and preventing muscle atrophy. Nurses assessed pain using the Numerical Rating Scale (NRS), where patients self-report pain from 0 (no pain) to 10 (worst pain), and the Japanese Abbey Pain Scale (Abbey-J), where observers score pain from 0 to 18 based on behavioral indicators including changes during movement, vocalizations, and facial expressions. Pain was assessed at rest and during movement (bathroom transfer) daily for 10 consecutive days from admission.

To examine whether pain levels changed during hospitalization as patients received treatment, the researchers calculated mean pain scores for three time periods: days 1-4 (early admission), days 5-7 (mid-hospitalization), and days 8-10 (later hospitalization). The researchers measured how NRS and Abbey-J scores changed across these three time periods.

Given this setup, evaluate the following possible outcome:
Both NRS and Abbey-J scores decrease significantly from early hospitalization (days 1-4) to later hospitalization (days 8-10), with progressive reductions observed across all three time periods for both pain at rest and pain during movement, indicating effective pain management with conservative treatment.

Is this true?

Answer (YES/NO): NO